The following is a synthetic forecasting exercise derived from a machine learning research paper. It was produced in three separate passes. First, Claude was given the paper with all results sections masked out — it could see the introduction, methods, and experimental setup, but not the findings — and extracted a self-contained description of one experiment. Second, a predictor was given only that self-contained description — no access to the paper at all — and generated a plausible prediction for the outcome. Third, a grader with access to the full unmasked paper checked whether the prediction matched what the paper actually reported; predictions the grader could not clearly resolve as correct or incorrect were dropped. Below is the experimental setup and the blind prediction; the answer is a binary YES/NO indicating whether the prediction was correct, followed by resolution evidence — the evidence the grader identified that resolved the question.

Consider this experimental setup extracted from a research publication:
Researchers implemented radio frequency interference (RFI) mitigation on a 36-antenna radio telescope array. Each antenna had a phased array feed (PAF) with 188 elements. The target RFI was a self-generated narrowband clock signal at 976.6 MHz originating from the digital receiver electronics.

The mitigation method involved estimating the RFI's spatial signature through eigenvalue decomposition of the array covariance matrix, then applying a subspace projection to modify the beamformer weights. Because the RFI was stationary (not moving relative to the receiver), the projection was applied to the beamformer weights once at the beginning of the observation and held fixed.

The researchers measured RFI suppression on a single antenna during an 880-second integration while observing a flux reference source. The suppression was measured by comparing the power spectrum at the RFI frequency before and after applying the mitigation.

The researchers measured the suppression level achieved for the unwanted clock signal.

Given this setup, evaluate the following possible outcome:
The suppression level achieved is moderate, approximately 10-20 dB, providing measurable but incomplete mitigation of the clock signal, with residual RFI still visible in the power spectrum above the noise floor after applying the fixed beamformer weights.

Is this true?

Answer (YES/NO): NO